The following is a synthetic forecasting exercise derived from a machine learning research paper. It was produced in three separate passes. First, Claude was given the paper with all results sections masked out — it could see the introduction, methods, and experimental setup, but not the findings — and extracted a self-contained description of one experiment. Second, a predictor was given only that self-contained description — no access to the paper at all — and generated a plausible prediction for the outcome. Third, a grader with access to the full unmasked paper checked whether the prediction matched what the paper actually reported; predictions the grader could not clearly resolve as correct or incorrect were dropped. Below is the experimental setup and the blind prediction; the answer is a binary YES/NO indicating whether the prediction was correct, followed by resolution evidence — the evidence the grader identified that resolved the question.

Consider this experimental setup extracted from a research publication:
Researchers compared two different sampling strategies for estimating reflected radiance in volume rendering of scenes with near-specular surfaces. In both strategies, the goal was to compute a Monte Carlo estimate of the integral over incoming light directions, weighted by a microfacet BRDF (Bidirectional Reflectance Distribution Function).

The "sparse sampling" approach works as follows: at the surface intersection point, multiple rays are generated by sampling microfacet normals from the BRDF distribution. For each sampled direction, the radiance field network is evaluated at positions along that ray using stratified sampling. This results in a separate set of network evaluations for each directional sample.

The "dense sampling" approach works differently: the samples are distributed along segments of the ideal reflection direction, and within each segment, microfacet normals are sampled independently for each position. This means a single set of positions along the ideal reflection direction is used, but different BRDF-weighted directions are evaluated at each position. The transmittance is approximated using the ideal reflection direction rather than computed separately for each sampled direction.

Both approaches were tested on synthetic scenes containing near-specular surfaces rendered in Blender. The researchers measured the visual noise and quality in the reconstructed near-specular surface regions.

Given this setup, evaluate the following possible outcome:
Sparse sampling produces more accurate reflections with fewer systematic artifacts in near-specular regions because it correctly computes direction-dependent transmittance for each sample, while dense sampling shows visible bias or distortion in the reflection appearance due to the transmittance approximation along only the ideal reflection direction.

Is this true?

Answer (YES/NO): NO